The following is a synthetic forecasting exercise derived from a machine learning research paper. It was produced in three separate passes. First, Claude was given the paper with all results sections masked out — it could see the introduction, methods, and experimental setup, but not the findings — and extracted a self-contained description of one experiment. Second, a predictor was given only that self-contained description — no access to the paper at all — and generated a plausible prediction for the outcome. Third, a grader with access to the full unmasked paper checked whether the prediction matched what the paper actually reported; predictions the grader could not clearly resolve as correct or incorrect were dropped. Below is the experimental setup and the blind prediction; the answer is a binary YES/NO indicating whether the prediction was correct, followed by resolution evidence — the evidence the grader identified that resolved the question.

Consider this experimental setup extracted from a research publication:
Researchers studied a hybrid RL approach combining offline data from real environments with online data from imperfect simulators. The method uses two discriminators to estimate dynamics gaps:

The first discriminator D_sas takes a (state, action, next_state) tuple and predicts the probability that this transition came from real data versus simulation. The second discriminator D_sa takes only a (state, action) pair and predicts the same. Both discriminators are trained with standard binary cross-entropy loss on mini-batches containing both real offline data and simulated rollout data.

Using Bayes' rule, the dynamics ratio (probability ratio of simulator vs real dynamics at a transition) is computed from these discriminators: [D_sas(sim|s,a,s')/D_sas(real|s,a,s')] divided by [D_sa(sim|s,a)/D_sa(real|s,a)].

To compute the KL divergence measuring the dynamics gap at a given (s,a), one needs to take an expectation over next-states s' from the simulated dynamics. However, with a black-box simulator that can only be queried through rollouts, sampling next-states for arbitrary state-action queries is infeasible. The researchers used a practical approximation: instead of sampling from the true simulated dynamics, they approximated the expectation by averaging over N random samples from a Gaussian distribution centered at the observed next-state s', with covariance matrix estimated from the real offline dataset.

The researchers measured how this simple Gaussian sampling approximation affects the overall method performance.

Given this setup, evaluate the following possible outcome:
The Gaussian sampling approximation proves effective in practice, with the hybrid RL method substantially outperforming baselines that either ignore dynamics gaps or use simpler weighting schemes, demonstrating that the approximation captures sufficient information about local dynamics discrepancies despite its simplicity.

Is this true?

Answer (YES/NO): YES